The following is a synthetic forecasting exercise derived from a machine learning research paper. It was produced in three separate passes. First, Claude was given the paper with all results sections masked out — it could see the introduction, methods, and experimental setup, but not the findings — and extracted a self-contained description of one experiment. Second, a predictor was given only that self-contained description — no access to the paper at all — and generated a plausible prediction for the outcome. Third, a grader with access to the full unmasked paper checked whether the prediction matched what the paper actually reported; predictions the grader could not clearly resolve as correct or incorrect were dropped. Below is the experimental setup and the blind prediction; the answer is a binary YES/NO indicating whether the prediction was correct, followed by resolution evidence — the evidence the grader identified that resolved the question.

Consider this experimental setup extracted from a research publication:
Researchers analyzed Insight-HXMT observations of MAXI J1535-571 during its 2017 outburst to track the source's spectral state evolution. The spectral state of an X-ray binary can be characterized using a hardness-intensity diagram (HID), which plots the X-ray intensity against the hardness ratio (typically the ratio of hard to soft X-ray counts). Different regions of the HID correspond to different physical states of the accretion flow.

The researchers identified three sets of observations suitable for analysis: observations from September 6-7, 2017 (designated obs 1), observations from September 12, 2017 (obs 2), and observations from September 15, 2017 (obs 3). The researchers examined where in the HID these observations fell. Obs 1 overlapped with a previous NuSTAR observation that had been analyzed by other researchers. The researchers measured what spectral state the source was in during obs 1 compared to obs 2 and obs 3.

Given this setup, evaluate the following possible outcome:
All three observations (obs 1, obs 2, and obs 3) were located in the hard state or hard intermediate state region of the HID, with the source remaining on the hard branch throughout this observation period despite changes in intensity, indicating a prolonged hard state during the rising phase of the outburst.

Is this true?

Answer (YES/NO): NO